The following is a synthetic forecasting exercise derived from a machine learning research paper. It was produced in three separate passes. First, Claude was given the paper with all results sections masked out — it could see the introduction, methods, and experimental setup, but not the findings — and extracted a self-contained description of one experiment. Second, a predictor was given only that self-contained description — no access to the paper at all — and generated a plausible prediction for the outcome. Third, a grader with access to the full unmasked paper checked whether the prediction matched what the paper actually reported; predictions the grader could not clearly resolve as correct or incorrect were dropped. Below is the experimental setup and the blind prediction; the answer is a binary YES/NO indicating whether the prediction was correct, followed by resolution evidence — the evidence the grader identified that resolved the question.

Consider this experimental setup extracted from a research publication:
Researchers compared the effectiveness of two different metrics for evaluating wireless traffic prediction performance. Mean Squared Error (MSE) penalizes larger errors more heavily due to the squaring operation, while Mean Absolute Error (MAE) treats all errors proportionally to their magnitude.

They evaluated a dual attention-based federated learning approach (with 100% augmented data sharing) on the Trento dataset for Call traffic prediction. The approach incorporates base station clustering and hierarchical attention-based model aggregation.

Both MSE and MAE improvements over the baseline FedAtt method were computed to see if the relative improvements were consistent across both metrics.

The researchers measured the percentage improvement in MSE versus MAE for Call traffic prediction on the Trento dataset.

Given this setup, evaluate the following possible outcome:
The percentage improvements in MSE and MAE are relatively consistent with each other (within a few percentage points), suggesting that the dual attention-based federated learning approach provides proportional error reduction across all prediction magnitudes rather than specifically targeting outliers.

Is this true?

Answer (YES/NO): NO